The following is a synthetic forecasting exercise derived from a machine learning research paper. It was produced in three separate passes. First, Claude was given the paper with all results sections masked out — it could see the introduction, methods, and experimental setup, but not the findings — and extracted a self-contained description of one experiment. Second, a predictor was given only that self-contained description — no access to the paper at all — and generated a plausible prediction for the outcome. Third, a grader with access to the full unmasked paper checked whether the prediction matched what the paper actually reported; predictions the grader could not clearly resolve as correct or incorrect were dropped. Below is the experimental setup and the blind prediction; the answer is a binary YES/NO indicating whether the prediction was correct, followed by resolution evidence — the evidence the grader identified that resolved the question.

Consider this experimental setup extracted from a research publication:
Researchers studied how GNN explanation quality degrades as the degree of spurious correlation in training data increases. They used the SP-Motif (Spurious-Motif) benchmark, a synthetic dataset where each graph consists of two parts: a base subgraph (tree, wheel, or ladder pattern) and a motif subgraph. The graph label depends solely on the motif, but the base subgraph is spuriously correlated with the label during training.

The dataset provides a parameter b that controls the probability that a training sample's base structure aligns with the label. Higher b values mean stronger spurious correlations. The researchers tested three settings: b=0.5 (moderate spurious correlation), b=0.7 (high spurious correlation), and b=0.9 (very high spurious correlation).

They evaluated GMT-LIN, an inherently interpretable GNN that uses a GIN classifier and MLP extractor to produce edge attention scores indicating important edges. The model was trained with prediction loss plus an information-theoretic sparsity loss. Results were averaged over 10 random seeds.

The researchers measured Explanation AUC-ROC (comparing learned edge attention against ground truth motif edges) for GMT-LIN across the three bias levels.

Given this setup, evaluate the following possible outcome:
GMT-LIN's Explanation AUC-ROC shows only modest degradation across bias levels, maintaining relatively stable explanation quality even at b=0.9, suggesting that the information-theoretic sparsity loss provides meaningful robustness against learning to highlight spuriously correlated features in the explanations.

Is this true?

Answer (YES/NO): NO